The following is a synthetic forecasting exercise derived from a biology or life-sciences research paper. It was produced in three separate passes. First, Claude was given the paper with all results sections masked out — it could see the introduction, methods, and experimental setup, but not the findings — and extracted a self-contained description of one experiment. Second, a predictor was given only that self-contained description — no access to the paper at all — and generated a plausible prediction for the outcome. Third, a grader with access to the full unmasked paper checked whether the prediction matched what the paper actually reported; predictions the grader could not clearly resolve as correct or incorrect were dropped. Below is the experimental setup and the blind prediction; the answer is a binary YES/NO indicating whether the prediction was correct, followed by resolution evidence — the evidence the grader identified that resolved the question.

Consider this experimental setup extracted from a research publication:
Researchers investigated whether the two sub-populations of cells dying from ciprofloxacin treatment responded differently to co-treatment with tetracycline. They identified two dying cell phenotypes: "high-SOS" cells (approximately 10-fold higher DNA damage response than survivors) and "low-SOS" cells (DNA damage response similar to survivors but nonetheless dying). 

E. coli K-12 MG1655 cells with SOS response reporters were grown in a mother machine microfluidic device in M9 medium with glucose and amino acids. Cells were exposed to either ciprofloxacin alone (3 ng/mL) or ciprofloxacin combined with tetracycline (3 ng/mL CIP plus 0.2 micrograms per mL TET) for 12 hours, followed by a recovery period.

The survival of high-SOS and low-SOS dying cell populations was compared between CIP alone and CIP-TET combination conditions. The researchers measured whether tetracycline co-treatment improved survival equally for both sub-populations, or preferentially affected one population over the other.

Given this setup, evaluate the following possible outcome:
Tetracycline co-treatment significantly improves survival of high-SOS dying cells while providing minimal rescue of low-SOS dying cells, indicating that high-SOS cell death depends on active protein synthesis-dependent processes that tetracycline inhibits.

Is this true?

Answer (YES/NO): NO